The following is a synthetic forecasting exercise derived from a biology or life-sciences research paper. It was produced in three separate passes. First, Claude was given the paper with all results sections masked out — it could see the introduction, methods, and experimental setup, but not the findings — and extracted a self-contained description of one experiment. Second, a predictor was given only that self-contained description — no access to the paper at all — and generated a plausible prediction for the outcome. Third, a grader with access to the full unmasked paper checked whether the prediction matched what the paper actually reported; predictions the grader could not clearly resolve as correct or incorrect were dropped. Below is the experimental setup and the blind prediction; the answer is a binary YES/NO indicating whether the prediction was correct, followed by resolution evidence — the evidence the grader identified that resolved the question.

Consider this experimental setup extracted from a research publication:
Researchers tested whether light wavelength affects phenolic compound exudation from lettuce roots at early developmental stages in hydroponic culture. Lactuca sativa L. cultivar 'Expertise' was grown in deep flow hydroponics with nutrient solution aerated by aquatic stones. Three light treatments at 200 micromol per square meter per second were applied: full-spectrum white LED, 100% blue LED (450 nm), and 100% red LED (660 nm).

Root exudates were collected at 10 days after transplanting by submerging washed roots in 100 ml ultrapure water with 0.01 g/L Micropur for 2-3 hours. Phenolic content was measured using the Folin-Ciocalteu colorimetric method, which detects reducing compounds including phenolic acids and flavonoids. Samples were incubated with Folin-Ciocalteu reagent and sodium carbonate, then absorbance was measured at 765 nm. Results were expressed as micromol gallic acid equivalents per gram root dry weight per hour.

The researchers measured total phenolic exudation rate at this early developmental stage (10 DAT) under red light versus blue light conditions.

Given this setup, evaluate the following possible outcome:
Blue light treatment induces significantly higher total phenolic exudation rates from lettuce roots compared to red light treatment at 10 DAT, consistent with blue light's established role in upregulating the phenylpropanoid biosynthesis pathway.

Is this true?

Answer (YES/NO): NO